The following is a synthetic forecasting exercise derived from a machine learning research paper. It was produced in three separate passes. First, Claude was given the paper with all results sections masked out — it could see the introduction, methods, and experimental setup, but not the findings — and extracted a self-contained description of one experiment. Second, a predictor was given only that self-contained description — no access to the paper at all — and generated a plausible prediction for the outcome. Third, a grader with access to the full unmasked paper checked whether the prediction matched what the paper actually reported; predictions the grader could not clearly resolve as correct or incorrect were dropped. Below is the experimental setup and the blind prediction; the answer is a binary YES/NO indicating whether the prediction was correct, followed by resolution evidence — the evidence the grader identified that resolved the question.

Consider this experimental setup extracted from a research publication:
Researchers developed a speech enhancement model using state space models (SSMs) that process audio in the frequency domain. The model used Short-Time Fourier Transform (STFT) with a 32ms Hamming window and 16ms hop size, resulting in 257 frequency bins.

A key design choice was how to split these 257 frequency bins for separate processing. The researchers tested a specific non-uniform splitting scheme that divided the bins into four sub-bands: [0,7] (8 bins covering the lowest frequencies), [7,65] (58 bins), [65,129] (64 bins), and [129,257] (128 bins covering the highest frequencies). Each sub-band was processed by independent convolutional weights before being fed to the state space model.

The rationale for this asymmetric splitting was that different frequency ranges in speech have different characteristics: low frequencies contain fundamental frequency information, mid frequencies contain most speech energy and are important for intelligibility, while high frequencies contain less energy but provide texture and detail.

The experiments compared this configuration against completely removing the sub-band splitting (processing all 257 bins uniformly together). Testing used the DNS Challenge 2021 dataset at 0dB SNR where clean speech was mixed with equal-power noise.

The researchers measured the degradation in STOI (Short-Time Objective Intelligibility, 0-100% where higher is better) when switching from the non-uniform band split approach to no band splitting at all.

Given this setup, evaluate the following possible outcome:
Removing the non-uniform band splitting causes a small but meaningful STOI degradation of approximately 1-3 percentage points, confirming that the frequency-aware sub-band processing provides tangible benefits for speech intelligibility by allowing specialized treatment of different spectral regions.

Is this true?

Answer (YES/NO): YES